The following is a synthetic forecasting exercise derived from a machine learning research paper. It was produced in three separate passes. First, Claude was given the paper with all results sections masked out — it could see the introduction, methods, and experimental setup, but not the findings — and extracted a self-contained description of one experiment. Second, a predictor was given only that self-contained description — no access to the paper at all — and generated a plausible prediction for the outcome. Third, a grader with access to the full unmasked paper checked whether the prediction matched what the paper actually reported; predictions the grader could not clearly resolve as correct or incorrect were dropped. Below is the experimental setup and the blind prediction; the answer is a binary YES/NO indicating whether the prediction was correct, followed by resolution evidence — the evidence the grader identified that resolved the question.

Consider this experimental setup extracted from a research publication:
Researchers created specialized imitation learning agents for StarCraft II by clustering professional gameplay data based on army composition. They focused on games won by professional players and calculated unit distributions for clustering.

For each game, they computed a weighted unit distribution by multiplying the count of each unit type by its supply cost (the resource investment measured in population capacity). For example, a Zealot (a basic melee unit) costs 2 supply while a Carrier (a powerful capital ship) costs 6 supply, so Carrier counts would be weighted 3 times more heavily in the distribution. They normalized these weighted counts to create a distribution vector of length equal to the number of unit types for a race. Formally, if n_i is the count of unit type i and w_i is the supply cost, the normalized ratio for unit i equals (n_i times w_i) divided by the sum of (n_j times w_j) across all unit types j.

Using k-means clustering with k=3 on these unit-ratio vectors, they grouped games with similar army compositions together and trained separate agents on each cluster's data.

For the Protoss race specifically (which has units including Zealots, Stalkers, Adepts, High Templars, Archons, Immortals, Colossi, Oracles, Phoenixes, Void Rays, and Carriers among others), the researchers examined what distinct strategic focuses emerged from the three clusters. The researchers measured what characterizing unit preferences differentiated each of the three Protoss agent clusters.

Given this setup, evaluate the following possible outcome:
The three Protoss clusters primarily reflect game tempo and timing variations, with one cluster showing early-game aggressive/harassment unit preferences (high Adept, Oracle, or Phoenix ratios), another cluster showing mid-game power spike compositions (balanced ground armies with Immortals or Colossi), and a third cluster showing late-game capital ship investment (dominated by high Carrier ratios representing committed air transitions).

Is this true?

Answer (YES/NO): NO